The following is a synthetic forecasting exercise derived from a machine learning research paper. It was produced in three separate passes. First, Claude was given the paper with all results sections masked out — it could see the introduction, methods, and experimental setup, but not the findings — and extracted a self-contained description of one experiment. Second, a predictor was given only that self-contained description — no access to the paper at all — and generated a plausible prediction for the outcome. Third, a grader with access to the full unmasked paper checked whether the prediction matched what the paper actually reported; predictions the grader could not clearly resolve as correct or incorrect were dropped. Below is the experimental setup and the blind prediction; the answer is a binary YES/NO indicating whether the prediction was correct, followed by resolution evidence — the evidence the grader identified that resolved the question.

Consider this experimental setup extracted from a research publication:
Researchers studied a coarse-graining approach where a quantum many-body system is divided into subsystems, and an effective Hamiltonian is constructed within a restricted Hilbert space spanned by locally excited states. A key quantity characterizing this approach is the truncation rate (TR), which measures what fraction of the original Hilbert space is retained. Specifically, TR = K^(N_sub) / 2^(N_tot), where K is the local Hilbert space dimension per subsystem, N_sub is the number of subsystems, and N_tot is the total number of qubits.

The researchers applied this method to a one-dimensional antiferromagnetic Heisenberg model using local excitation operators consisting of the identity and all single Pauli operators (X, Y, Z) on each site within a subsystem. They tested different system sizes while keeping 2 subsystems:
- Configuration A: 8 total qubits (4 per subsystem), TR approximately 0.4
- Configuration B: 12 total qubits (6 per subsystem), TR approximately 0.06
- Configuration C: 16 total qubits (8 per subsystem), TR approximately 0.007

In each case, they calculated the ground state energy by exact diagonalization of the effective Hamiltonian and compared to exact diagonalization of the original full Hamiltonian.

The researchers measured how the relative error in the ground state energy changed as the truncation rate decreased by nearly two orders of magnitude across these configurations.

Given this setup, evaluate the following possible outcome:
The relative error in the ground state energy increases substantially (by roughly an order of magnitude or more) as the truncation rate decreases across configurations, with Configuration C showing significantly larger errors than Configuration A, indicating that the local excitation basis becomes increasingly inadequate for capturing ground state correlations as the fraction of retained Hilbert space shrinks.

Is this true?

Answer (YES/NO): NO